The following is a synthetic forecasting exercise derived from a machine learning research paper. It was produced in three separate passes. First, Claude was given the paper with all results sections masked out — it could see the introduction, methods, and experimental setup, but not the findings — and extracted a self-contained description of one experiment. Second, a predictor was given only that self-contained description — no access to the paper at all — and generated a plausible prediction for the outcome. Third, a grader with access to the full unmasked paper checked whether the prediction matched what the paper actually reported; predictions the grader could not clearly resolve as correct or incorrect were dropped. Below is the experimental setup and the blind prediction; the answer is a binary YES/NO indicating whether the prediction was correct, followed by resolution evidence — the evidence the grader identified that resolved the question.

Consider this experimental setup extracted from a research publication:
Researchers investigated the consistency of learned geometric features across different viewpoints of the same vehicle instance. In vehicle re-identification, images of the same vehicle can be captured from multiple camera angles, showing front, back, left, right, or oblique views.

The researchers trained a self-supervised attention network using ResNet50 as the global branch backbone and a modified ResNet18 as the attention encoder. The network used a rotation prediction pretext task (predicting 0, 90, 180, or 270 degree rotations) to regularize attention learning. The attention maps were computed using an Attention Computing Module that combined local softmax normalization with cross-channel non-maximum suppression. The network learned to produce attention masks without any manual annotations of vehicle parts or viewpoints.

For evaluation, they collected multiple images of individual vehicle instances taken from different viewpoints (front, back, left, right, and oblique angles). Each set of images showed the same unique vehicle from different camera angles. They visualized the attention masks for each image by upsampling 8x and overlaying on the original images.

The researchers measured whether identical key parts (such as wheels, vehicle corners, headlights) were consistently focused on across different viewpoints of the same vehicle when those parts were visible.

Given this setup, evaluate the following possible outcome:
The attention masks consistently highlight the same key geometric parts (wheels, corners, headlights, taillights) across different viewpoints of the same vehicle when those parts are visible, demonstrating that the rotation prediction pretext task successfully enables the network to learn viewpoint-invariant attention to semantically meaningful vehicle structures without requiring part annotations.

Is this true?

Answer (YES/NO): YES